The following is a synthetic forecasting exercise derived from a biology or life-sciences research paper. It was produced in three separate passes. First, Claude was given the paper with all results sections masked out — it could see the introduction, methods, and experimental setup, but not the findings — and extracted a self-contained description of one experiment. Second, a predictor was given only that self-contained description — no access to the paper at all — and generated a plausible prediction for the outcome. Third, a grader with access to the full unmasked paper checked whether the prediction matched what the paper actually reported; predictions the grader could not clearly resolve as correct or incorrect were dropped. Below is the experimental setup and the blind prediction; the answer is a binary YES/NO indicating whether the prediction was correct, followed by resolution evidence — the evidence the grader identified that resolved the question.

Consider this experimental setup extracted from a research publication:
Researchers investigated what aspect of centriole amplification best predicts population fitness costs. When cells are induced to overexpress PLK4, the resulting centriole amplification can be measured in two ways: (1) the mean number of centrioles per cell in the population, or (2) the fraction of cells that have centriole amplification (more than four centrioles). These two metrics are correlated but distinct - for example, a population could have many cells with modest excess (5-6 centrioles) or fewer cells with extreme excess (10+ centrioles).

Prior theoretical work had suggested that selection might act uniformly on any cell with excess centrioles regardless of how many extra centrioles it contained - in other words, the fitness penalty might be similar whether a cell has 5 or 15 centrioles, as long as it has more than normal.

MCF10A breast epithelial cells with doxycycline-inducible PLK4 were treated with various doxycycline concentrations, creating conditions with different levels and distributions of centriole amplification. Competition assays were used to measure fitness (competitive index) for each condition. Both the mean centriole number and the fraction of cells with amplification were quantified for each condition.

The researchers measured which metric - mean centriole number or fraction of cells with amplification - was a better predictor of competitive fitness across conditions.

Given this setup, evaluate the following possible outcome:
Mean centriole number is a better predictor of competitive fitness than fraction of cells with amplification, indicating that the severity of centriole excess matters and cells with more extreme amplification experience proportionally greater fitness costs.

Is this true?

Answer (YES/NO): NO